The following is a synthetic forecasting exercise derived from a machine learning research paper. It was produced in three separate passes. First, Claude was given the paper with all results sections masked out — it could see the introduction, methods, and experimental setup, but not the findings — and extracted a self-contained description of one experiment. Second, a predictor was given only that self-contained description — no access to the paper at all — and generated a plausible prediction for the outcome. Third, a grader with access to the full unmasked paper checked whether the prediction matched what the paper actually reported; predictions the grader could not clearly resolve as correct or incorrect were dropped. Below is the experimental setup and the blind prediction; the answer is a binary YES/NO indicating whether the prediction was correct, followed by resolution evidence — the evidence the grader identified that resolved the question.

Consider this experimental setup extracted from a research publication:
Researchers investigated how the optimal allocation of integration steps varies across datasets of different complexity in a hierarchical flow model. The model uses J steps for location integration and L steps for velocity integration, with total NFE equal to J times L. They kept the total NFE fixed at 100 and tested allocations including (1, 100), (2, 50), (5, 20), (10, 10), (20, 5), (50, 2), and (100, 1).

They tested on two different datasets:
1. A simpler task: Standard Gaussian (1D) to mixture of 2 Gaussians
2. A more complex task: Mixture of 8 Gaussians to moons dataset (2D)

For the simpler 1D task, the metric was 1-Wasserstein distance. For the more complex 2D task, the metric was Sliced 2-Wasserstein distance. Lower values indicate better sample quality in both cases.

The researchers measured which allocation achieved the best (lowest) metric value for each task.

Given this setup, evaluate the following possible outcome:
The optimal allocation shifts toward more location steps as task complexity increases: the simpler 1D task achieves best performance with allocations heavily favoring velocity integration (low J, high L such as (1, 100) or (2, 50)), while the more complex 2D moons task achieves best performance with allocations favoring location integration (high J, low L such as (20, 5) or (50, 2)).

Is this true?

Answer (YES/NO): NO